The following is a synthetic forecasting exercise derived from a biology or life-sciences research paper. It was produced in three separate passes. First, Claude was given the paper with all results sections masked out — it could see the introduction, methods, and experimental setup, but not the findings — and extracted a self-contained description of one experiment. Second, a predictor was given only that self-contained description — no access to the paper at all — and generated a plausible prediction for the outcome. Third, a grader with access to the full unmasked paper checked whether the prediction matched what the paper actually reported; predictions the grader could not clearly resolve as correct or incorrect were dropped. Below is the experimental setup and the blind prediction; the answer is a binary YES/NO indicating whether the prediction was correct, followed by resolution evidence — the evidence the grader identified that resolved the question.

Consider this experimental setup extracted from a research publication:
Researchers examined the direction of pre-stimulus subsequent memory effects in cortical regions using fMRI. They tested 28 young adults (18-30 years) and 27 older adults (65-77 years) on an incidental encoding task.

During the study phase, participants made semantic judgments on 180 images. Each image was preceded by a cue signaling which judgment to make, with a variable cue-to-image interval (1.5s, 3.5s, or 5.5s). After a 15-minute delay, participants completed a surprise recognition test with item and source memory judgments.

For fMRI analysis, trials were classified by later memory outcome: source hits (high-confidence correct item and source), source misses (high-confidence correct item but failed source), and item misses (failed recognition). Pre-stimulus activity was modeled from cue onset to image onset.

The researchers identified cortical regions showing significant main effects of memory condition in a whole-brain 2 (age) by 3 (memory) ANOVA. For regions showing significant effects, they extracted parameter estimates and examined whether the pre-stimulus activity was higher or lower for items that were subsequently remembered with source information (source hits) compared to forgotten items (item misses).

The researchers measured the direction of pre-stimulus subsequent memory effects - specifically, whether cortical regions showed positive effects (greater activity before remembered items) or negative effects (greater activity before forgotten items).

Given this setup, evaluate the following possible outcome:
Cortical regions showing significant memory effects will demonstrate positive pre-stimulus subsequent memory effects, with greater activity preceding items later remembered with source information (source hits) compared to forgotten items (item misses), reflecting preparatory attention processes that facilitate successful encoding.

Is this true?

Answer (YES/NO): NO